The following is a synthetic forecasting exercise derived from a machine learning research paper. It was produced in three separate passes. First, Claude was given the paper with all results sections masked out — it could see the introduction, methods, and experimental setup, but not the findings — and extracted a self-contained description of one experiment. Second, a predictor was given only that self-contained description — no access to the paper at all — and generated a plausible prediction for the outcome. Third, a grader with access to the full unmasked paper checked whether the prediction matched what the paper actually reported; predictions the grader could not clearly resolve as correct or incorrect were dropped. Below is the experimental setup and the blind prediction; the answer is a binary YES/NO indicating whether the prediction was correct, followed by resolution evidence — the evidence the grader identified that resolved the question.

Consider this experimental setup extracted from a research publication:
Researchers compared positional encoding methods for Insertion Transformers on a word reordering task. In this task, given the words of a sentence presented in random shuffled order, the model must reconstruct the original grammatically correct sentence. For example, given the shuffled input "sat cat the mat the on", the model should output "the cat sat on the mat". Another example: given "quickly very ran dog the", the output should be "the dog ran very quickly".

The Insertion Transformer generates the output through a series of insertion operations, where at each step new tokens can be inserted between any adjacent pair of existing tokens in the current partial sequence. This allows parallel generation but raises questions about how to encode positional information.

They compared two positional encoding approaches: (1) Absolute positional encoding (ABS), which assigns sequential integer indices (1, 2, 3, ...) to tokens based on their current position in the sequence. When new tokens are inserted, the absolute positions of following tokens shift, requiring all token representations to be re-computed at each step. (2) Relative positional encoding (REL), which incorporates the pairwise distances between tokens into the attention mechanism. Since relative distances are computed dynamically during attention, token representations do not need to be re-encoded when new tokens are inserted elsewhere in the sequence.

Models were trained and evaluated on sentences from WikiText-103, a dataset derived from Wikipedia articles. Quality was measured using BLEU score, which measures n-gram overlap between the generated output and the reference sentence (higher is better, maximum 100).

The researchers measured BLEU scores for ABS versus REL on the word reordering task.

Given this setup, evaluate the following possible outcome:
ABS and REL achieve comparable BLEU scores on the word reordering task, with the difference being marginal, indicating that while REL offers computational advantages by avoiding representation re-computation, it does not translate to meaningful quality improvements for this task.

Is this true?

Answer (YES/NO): YES